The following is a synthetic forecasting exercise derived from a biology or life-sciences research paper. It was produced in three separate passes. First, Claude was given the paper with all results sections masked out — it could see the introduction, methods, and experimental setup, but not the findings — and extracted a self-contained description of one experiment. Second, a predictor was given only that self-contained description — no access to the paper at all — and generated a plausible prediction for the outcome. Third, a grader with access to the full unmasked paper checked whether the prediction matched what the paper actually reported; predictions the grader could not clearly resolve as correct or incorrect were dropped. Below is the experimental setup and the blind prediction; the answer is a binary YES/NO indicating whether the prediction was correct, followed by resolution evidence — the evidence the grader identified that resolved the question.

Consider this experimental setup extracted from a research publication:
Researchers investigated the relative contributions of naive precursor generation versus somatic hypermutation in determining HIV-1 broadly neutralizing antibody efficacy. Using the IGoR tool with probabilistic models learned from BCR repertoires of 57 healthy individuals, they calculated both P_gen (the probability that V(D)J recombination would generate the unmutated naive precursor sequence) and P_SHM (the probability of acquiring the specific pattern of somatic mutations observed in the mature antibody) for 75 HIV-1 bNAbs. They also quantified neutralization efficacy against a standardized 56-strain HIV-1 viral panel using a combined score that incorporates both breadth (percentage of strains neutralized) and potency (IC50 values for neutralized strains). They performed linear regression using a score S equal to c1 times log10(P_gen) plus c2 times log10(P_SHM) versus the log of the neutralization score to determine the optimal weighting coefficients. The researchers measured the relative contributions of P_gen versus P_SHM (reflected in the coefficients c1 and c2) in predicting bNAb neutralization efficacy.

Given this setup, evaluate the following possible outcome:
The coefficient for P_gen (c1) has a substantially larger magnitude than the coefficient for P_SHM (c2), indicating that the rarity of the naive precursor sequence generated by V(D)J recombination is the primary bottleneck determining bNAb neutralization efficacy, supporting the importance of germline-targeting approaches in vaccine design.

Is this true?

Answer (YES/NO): NO